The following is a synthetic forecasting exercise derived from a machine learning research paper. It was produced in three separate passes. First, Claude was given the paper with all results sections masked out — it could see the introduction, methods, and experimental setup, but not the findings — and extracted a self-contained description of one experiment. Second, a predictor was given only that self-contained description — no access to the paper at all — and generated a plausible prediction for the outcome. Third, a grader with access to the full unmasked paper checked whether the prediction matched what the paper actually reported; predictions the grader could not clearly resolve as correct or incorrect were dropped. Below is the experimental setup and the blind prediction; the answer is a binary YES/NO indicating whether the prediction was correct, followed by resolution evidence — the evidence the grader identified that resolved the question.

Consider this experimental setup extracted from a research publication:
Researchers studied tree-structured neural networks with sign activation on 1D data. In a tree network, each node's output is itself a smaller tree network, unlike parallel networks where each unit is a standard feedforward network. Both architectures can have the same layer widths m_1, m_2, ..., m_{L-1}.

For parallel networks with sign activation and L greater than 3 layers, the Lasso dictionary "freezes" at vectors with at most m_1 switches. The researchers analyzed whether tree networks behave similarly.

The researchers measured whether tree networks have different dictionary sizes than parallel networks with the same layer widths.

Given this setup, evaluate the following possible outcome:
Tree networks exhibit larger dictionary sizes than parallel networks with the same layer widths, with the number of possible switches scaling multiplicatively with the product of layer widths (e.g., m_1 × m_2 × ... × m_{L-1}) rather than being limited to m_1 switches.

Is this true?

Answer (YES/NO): YES